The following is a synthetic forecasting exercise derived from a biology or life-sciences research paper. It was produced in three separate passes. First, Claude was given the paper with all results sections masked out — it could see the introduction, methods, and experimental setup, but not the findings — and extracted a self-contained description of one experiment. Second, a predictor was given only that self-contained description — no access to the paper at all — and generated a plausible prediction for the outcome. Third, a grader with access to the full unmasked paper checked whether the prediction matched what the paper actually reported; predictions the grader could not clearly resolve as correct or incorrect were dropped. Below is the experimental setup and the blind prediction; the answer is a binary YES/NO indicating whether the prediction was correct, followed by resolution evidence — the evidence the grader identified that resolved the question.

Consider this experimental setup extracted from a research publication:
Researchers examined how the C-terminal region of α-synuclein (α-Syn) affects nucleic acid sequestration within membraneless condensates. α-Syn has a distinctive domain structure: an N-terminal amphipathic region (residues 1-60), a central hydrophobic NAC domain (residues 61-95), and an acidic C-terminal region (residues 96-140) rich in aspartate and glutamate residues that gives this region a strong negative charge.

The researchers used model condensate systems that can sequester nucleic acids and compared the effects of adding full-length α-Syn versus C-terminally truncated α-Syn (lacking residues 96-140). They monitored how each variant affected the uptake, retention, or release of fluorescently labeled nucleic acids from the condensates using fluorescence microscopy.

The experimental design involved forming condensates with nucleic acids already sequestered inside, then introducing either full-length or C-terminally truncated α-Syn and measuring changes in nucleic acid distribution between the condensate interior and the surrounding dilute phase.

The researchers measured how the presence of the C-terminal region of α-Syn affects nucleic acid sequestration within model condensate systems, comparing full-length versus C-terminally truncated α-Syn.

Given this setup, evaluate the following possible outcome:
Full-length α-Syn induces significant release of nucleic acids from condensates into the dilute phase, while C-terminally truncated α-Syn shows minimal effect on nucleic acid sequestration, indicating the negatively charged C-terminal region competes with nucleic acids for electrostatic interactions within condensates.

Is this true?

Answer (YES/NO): NO